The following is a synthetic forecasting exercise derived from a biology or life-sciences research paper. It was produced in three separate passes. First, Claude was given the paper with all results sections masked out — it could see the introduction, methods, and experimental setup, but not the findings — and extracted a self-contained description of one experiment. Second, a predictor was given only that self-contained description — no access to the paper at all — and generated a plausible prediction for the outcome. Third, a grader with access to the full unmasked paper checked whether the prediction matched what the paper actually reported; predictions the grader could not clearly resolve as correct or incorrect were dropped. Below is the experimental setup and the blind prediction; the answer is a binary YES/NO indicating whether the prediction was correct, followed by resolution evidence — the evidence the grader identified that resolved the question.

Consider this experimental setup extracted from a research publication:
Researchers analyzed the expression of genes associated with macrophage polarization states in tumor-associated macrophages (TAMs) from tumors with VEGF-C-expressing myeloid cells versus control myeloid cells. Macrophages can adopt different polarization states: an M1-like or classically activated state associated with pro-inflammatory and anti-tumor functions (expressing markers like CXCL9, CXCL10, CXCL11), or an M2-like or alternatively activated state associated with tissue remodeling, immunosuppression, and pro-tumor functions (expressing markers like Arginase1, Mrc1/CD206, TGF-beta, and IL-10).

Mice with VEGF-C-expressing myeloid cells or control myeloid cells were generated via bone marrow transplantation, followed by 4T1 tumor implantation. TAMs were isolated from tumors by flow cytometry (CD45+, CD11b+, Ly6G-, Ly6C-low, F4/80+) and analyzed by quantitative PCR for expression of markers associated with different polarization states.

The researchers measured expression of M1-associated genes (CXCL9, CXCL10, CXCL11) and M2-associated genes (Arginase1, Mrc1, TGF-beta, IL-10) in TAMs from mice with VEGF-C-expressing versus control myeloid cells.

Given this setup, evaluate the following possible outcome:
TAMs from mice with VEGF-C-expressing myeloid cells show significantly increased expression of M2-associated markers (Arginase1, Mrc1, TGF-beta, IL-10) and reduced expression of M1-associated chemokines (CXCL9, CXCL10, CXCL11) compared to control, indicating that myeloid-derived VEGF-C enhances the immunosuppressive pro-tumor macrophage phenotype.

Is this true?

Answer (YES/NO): NO